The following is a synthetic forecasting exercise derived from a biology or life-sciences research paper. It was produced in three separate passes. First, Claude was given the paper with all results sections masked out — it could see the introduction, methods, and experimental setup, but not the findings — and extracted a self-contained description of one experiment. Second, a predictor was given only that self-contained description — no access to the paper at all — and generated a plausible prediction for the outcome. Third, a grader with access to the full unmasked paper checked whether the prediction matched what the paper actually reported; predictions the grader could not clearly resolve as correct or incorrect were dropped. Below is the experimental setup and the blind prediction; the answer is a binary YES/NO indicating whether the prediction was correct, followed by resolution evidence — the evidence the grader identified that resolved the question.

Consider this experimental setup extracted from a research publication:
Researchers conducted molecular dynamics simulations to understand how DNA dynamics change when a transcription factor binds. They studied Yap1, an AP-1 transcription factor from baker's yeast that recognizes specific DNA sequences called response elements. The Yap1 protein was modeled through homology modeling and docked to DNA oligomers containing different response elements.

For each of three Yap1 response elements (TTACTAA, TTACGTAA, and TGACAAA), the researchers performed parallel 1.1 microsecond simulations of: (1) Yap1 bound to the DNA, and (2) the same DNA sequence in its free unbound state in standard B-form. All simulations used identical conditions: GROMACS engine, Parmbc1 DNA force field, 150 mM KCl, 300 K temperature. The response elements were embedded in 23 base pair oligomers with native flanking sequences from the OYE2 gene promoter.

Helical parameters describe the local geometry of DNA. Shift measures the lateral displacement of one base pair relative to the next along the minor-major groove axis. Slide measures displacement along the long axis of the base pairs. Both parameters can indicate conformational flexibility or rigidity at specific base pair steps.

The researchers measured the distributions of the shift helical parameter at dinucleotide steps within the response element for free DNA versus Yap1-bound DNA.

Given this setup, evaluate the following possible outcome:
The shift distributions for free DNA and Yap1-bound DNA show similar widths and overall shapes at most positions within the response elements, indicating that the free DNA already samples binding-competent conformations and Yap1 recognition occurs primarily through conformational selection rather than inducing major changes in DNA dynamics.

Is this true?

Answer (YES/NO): NO